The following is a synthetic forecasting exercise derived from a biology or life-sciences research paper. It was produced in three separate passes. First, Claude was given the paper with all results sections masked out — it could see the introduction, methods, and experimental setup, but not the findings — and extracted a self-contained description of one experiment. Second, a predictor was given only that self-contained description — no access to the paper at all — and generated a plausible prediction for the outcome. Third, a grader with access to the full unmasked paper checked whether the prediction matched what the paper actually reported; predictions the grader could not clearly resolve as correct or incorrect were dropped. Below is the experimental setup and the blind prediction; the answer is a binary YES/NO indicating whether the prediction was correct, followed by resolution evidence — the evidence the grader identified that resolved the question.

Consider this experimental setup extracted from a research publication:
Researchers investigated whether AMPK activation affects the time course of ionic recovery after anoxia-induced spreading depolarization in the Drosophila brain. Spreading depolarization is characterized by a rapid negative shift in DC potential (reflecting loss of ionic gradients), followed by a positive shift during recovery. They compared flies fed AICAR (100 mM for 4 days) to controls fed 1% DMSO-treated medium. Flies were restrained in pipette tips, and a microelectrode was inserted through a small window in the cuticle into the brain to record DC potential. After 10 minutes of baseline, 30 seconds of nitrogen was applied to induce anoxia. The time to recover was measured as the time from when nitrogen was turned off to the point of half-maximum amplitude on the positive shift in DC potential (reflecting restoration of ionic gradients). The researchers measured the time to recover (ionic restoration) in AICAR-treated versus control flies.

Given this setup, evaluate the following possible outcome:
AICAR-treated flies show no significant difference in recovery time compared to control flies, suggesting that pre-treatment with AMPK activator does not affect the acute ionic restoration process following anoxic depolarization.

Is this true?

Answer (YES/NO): NO